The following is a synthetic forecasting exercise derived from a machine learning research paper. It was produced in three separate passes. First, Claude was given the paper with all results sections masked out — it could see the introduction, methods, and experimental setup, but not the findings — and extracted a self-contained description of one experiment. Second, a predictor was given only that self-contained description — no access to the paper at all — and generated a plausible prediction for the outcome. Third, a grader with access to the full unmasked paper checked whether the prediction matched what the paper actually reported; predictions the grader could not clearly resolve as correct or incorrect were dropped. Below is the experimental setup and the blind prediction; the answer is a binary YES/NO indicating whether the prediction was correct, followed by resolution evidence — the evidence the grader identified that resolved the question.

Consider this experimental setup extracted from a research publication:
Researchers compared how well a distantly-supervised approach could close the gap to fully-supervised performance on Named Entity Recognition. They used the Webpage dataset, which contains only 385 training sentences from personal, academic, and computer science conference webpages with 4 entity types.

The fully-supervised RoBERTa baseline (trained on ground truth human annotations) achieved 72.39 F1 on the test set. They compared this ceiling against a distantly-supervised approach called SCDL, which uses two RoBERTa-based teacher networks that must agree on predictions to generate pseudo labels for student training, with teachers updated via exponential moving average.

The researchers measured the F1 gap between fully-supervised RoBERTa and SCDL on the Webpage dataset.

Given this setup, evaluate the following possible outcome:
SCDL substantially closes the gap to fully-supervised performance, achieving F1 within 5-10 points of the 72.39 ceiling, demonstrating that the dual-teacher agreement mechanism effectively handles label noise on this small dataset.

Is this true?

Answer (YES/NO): NO